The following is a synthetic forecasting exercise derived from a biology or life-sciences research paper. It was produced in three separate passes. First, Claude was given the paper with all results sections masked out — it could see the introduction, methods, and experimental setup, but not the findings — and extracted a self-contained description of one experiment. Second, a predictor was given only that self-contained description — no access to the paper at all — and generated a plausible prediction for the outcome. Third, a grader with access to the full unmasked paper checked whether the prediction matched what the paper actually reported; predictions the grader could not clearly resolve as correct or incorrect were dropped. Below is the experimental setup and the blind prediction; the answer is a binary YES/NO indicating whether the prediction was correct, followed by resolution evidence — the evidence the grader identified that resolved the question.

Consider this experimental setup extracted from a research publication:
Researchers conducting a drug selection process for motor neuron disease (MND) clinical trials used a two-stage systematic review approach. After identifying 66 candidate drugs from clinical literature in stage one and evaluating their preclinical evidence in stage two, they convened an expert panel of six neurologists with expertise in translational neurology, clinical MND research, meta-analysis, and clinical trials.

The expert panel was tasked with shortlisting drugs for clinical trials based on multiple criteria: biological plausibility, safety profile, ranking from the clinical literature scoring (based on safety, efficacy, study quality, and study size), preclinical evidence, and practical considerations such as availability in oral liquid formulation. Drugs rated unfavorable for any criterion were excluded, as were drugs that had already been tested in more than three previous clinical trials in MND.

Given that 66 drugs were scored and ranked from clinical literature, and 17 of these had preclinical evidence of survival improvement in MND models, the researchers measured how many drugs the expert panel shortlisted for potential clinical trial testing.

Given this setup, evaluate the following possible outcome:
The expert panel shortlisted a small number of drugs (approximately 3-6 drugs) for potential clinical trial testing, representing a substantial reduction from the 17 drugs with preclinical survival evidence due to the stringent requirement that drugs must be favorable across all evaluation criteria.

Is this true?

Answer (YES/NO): NO